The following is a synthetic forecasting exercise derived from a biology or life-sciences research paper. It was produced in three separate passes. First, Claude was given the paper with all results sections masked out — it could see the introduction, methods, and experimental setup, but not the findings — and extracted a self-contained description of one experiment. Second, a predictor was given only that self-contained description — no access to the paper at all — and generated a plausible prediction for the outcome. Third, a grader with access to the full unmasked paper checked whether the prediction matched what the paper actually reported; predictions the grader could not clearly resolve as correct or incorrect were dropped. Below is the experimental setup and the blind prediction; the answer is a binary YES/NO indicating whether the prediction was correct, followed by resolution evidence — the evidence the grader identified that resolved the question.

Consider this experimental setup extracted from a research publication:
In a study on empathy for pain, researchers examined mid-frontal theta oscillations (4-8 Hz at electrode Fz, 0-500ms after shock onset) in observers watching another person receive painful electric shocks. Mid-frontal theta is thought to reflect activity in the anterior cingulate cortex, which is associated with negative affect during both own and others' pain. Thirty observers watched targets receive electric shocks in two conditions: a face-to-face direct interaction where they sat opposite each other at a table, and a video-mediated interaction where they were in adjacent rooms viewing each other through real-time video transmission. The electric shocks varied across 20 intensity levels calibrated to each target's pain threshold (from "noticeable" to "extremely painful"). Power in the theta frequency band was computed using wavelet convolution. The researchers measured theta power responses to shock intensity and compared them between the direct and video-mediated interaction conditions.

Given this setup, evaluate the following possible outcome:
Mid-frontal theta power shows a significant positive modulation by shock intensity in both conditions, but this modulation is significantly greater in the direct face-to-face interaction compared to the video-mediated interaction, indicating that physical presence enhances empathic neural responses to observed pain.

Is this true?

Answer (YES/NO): NO